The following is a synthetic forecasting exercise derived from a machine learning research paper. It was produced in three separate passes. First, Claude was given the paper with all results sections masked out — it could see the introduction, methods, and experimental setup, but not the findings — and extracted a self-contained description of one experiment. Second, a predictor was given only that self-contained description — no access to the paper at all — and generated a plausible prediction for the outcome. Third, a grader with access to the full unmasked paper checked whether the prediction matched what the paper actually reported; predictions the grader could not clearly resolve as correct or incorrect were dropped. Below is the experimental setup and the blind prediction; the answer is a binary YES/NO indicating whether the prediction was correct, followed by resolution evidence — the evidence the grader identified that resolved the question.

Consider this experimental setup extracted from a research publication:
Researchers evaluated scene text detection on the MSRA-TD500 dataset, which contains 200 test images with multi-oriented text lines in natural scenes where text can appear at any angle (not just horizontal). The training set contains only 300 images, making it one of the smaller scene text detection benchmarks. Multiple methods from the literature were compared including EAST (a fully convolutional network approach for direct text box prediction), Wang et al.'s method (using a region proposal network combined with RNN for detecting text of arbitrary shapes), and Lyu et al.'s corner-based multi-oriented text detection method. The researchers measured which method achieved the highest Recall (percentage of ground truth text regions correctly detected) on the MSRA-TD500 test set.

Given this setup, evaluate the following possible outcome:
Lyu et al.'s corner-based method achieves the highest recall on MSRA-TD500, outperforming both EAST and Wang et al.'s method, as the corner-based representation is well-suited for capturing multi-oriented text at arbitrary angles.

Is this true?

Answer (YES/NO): NO